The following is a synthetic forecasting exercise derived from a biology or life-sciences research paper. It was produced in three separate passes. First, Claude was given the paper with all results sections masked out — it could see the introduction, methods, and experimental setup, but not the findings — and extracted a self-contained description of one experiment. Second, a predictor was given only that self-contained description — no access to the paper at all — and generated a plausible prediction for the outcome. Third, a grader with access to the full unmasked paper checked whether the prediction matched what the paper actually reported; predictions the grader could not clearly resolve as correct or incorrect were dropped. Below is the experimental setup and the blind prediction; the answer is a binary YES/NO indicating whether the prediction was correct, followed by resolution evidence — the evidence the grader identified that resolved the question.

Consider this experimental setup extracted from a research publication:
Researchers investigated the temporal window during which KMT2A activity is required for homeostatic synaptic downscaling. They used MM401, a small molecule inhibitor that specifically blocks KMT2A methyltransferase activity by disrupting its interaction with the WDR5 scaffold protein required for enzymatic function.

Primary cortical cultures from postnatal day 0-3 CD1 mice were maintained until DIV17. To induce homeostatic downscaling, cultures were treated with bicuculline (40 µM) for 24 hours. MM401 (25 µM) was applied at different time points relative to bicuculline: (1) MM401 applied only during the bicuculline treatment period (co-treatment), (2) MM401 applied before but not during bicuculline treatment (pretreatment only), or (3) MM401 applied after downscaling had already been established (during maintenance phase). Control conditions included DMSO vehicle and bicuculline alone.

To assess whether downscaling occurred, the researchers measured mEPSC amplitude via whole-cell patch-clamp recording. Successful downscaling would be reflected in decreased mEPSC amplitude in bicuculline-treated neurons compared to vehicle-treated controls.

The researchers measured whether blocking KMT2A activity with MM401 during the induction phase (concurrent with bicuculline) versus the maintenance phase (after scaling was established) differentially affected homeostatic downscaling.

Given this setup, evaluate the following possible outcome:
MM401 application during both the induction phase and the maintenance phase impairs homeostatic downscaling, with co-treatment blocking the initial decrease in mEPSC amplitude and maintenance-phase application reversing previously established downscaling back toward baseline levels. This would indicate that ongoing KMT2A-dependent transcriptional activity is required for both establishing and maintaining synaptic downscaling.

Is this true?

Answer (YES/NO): NO